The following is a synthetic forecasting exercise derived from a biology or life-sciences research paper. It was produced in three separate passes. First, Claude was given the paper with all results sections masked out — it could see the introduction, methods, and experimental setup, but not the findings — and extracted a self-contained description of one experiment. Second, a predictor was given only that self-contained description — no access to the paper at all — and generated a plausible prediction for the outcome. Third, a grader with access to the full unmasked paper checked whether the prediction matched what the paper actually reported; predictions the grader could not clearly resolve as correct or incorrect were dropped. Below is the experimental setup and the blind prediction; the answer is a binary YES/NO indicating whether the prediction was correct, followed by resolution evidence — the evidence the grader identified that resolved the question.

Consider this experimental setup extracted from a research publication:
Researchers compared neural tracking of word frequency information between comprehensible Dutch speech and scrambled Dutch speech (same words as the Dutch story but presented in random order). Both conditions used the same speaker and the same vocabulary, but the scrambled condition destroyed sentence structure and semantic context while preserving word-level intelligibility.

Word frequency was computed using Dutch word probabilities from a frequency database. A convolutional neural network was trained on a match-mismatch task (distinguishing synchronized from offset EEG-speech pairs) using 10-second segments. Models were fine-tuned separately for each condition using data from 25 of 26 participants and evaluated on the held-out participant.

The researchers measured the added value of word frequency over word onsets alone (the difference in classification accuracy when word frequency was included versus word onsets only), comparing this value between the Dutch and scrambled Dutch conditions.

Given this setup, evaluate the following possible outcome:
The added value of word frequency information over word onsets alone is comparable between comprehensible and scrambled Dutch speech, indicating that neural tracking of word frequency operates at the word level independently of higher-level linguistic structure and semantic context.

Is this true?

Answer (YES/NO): YES